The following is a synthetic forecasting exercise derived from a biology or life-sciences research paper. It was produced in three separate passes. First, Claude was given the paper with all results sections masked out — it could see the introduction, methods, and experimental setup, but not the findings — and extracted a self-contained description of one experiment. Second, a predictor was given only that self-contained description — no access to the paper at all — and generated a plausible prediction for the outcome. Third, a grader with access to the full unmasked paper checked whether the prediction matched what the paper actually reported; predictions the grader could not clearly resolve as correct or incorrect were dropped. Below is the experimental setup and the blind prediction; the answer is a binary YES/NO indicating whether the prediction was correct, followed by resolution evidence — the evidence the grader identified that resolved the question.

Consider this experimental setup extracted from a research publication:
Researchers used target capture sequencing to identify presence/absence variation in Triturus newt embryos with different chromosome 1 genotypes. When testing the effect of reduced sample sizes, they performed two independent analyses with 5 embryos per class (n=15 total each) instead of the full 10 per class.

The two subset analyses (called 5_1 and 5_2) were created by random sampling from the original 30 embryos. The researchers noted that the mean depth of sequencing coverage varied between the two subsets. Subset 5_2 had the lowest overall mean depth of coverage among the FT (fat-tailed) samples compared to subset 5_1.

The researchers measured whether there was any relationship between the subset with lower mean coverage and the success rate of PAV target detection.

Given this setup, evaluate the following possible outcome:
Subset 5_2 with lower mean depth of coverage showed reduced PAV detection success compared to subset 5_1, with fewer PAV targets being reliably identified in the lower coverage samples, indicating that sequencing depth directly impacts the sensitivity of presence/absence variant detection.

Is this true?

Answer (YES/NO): YES